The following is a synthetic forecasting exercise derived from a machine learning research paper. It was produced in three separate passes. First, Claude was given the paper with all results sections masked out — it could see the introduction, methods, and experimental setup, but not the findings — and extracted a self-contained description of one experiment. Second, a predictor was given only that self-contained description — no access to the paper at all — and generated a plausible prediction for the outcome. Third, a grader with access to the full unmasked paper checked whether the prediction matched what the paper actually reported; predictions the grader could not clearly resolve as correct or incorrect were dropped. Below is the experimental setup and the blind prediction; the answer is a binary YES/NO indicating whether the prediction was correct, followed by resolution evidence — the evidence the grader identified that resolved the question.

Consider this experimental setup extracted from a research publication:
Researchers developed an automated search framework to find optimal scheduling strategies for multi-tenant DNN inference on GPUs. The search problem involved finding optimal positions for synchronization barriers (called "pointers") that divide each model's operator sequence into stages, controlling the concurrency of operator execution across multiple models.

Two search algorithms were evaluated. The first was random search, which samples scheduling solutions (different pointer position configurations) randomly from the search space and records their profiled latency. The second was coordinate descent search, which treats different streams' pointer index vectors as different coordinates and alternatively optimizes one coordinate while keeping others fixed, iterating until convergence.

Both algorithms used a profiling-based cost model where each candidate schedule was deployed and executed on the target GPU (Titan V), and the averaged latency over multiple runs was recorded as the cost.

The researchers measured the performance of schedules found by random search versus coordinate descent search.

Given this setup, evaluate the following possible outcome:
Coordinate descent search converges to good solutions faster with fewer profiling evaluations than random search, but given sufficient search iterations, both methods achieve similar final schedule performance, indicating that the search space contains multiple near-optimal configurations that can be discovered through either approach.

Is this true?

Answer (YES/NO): NO